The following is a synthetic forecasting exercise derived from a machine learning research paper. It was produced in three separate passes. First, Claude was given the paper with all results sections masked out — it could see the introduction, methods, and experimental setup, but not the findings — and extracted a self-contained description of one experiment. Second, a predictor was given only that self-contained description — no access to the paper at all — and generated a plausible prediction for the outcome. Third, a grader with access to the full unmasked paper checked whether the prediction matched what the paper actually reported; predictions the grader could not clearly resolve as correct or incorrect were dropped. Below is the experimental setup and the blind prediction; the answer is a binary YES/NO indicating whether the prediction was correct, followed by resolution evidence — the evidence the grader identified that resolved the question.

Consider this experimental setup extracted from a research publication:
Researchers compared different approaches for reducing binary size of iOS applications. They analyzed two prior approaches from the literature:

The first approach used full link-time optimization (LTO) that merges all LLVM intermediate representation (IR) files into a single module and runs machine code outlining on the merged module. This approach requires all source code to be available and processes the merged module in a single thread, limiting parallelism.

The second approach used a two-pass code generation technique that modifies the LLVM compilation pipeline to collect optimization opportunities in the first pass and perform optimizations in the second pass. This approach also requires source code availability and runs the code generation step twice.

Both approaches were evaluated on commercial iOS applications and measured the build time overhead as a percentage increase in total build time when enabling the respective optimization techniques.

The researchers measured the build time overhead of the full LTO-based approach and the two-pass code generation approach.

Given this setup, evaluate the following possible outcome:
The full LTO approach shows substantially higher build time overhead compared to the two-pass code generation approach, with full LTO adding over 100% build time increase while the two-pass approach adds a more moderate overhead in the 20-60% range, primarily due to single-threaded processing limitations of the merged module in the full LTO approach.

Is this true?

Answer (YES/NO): YES